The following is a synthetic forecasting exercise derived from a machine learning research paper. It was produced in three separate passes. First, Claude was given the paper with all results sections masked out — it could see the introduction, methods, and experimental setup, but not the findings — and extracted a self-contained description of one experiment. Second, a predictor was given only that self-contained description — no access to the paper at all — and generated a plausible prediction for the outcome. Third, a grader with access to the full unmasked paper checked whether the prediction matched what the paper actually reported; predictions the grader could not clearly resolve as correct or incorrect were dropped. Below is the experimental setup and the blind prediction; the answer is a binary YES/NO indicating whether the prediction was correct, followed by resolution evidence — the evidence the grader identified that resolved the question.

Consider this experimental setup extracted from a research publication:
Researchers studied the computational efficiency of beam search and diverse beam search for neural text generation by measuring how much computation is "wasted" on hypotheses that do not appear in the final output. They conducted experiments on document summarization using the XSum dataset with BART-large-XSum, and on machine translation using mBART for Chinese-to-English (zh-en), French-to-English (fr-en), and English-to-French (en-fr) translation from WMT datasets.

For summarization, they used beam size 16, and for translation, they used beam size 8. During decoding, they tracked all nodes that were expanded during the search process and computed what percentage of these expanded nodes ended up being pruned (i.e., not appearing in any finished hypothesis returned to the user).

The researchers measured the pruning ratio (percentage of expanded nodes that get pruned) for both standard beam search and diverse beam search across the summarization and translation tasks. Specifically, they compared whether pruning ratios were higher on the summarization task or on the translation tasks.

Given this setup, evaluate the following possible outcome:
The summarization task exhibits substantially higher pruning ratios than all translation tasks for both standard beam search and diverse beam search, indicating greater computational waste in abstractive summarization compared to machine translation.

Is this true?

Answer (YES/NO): YES